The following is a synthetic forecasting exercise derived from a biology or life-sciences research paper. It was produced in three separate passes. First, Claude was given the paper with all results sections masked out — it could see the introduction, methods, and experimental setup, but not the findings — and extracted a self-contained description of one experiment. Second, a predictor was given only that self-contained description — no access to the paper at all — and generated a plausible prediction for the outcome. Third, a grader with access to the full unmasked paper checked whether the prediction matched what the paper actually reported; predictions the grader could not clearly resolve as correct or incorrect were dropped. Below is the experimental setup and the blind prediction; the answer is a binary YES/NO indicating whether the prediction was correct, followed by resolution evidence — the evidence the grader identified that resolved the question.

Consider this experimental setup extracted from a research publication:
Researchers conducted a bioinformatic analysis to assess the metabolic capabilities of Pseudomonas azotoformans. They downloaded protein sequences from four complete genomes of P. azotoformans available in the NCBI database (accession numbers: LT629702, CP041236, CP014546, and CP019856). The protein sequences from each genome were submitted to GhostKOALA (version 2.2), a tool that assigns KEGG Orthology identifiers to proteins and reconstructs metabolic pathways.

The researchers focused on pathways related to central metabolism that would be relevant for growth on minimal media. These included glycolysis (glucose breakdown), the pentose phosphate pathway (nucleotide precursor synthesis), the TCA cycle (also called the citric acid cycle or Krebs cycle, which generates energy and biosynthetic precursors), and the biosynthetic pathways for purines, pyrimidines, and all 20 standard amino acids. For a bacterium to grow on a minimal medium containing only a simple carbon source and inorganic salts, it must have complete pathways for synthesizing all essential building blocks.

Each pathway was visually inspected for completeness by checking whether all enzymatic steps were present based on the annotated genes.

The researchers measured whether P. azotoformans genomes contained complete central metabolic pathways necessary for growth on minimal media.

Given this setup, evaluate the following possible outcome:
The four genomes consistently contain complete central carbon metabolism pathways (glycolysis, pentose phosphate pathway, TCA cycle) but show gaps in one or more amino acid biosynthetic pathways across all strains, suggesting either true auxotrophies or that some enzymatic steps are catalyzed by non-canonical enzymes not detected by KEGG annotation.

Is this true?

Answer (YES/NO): NO